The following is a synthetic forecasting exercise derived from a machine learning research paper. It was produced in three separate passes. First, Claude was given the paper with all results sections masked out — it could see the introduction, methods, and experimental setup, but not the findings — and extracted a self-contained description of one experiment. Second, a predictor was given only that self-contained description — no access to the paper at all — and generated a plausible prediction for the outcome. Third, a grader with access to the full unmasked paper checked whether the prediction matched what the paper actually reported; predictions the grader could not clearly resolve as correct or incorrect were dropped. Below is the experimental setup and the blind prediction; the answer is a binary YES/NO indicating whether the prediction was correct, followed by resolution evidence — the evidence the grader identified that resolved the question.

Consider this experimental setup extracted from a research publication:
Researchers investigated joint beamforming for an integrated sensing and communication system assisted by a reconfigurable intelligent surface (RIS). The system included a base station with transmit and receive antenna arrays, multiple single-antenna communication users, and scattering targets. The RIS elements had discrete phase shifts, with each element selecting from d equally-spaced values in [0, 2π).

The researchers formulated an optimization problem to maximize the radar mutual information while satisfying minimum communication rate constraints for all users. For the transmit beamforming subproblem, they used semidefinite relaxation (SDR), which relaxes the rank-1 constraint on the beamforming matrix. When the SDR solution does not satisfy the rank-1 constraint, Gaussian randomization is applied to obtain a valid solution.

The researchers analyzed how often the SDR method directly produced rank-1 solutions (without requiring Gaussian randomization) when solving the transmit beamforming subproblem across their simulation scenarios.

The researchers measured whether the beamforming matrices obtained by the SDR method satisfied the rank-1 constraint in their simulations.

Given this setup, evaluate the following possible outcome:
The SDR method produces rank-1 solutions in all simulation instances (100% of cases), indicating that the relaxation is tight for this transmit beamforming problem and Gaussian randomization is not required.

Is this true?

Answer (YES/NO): YES